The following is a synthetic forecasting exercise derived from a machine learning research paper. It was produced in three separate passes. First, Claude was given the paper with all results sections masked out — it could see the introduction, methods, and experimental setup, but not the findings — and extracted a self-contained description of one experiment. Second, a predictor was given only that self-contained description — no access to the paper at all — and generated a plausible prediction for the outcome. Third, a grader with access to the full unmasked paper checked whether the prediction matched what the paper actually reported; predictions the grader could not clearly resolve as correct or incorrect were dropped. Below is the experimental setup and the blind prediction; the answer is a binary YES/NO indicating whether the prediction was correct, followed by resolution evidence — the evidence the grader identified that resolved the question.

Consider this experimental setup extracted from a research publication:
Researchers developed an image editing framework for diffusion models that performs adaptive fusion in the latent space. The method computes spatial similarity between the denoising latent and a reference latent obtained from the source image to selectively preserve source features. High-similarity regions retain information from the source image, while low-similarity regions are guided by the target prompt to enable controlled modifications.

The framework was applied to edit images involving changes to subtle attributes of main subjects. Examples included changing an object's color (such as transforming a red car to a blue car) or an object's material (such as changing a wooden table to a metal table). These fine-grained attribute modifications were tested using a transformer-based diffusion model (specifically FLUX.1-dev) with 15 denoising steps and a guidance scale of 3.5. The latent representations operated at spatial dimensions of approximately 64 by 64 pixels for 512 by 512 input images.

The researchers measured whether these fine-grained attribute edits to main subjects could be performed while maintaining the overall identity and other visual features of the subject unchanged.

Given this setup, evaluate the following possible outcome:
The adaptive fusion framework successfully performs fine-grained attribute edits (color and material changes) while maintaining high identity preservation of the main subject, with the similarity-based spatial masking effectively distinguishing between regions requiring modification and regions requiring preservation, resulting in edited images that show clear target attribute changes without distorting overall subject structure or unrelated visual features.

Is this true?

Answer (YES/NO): NO